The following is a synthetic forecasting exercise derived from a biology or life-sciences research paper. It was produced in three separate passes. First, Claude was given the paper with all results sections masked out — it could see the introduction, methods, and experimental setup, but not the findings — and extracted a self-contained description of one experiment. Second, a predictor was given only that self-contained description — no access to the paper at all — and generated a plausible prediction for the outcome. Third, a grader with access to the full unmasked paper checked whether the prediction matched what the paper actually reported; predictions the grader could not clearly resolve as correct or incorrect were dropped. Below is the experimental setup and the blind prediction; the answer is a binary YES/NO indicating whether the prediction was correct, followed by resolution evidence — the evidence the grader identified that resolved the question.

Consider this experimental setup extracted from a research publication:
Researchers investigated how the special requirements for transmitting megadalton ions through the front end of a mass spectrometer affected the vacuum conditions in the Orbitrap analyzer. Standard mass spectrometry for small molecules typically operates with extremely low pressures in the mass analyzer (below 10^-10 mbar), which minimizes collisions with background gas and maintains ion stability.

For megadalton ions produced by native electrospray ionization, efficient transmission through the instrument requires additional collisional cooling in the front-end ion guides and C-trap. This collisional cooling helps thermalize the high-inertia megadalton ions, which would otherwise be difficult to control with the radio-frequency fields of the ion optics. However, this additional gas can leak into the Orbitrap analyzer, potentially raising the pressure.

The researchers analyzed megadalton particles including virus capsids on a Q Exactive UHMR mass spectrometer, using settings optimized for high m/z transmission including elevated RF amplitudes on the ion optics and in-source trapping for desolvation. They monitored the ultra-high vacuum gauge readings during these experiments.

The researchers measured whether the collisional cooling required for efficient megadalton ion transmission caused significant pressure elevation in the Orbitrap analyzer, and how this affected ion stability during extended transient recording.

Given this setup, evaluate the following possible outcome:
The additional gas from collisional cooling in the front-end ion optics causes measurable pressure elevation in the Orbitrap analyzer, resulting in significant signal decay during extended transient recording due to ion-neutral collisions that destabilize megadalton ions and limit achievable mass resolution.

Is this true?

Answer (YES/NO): NO